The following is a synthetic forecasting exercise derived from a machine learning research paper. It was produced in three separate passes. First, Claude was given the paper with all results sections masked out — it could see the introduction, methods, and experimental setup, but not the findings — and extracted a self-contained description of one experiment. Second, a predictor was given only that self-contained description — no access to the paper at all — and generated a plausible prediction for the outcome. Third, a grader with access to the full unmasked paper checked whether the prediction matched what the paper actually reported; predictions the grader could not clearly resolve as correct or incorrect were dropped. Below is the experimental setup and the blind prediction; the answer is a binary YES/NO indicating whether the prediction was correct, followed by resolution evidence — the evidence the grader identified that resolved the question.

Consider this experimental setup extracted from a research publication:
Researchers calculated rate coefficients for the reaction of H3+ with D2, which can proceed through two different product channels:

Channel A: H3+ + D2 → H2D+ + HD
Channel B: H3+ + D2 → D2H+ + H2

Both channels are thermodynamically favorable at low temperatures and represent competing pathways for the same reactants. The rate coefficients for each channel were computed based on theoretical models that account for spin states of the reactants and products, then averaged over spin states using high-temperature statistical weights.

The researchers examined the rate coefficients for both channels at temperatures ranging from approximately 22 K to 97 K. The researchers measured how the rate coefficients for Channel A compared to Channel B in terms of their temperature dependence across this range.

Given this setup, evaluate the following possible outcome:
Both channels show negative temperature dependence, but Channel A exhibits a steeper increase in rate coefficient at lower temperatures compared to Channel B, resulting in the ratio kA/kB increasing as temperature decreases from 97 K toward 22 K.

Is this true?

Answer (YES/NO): NO